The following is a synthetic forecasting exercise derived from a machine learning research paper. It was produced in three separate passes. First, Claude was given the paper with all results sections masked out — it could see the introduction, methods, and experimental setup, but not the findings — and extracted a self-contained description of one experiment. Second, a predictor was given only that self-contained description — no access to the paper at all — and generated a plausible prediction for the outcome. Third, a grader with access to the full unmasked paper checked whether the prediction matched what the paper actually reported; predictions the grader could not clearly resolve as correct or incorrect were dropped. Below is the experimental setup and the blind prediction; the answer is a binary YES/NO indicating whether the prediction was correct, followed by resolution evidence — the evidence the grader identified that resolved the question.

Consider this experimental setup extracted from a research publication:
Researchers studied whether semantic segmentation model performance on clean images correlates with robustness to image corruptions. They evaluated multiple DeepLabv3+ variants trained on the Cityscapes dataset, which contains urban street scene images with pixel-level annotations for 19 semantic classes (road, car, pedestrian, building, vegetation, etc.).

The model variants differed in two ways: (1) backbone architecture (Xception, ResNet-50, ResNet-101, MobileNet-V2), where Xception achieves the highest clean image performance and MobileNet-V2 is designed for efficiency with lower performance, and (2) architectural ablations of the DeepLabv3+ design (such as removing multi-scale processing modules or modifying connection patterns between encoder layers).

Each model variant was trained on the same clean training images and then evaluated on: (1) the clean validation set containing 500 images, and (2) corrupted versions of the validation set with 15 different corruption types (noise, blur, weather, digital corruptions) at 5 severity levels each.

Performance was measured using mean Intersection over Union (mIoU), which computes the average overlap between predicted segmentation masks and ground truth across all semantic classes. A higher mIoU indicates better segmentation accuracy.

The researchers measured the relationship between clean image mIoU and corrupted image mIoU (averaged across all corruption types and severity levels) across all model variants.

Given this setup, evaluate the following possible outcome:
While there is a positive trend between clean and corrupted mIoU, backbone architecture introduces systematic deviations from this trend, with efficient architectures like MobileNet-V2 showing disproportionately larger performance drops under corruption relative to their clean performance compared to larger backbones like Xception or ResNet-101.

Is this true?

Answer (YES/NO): NO